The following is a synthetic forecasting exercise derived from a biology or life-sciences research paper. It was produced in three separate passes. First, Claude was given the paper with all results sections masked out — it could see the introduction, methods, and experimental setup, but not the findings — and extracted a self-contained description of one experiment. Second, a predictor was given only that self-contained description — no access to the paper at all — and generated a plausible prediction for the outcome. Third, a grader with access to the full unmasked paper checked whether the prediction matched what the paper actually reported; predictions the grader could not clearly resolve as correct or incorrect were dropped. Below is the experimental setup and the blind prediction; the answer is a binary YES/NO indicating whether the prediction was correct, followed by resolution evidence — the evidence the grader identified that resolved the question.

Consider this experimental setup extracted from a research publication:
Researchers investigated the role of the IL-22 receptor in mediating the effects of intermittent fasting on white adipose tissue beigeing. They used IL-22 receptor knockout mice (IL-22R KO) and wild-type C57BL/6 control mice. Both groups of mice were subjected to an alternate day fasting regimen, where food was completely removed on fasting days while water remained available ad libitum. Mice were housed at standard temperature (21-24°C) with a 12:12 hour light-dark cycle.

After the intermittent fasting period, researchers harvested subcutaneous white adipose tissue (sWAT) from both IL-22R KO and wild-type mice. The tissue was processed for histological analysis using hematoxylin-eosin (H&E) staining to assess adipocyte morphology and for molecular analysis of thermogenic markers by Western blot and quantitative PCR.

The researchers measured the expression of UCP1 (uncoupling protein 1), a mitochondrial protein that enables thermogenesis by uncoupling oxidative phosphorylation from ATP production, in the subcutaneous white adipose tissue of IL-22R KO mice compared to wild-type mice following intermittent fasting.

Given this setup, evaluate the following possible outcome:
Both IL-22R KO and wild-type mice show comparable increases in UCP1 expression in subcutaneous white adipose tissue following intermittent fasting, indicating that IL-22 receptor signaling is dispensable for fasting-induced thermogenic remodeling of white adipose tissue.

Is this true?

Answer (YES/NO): NO